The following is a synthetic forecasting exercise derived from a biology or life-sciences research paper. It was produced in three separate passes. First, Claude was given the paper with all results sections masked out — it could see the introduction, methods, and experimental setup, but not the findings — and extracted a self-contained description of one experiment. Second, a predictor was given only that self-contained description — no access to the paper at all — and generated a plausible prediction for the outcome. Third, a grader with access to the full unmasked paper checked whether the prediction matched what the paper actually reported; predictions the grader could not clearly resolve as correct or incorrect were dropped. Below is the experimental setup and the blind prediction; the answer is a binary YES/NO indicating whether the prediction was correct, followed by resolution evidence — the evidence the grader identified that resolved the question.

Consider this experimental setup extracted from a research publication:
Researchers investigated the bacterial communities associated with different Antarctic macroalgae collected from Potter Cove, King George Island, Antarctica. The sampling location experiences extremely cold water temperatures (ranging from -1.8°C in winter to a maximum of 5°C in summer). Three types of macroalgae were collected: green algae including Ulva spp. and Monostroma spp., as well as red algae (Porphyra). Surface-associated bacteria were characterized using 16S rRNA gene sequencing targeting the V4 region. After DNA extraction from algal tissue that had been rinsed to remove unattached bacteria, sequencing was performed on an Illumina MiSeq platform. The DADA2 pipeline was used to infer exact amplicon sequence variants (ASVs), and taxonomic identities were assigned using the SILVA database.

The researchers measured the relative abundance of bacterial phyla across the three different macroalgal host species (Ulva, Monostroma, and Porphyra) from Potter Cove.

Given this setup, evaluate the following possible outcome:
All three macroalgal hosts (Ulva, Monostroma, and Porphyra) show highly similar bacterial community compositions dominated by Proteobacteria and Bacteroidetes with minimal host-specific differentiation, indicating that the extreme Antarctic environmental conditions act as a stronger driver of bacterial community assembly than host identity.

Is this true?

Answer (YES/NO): NO